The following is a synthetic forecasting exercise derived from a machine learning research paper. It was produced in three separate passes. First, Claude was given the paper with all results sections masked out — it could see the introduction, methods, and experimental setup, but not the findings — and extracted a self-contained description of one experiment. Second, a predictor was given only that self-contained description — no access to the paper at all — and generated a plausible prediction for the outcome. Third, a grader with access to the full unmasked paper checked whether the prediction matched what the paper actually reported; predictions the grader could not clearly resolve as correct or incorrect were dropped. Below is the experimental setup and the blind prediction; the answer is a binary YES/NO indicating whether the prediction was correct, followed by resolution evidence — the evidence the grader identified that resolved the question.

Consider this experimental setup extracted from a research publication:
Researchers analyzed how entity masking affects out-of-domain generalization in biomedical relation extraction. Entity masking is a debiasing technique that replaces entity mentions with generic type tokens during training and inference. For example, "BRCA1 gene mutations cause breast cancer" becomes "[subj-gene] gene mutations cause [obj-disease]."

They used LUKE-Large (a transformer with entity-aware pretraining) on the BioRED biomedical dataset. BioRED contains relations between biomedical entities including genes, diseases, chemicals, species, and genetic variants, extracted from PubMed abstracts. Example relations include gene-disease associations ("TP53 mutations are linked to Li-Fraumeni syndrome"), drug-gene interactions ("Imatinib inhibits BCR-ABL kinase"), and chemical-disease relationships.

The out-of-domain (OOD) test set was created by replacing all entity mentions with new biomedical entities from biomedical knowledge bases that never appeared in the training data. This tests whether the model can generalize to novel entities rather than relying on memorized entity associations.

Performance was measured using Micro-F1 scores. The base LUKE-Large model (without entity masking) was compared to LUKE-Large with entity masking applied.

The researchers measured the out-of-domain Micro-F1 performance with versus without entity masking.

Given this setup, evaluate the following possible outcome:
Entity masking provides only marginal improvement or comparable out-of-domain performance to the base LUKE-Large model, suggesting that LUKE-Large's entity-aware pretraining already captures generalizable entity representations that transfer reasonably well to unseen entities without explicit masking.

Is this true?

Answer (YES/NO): NO